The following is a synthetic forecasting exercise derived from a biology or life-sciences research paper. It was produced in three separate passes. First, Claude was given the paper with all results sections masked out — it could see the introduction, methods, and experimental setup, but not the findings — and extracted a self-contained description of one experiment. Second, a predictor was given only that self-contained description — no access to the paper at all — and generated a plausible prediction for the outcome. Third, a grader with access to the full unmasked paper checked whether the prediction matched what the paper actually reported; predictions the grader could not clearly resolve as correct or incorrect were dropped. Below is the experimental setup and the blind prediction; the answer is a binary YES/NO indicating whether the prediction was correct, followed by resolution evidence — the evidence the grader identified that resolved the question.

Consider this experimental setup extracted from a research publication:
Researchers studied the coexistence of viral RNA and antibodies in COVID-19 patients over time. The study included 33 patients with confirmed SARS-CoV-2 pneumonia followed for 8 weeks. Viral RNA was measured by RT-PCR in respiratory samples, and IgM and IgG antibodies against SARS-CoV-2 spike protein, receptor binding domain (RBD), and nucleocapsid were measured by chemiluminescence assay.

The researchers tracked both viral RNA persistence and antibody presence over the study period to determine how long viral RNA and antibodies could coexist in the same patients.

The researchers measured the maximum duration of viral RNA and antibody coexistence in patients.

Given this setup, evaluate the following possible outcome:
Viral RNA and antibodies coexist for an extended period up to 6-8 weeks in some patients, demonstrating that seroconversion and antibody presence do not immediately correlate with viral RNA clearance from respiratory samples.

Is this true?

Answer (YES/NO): YES